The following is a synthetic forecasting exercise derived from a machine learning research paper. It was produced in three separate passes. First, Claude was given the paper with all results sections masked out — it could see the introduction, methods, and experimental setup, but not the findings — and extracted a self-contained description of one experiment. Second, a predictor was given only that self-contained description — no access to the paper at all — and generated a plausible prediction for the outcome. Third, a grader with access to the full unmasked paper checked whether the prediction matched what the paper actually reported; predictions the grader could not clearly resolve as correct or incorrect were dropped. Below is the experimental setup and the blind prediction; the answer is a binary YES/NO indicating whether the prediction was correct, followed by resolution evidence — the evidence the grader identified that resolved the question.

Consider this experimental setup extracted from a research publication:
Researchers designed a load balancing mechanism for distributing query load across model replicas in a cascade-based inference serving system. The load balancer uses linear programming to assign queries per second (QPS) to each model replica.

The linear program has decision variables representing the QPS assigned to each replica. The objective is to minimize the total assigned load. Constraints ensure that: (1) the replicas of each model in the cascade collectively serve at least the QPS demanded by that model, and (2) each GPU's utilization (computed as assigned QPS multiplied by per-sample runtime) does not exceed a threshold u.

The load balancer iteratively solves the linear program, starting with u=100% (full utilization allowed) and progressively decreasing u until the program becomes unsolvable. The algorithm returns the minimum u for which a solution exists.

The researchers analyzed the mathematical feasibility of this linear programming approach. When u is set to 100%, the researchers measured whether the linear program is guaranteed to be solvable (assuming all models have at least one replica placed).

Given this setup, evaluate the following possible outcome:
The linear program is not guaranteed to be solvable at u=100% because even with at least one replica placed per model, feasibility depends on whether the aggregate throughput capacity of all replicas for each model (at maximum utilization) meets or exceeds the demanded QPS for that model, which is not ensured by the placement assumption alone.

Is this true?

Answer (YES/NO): YES